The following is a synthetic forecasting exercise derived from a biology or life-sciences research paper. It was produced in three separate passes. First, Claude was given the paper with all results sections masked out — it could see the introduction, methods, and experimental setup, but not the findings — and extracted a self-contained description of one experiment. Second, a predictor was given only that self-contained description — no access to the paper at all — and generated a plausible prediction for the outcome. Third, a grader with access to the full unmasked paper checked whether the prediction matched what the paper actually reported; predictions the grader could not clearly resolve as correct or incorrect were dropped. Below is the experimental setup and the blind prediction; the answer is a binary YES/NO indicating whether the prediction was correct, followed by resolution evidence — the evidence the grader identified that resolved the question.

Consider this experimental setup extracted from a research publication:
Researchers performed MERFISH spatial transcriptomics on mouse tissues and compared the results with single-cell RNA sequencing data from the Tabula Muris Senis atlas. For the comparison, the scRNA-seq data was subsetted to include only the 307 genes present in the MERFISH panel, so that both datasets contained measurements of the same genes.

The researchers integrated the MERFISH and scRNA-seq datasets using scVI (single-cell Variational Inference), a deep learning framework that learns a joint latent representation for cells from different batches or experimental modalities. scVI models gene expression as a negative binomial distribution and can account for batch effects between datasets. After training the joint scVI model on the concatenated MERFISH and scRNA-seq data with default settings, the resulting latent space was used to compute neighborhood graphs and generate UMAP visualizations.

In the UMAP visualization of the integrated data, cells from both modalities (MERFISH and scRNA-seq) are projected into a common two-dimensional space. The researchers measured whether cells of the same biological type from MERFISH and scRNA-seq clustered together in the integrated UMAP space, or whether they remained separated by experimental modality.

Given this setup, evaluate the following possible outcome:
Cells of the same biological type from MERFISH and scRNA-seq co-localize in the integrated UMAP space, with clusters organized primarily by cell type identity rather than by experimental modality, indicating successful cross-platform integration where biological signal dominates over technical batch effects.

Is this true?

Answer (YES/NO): NO